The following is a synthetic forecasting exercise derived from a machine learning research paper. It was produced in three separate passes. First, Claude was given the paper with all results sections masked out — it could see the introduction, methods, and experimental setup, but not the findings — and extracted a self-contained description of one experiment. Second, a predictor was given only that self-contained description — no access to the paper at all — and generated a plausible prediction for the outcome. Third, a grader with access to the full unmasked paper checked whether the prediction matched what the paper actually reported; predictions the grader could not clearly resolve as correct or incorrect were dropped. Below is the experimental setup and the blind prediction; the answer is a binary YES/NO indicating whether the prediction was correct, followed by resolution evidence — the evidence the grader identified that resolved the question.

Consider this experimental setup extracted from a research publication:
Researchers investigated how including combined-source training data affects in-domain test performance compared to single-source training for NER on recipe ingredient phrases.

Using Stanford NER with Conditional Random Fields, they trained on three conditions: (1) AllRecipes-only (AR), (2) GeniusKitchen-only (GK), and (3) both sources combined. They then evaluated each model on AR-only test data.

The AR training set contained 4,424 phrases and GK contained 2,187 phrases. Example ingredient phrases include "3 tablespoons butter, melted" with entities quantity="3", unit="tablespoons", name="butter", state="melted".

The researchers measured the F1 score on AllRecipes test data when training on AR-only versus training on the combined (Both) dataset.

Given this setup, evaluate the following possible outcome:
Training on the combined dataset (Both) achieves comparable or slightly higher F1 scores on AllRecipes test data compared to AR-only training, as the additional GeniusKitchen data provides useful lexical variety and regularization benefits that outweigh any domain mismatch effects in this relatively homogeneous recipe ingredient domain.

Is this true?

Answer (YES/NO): YES